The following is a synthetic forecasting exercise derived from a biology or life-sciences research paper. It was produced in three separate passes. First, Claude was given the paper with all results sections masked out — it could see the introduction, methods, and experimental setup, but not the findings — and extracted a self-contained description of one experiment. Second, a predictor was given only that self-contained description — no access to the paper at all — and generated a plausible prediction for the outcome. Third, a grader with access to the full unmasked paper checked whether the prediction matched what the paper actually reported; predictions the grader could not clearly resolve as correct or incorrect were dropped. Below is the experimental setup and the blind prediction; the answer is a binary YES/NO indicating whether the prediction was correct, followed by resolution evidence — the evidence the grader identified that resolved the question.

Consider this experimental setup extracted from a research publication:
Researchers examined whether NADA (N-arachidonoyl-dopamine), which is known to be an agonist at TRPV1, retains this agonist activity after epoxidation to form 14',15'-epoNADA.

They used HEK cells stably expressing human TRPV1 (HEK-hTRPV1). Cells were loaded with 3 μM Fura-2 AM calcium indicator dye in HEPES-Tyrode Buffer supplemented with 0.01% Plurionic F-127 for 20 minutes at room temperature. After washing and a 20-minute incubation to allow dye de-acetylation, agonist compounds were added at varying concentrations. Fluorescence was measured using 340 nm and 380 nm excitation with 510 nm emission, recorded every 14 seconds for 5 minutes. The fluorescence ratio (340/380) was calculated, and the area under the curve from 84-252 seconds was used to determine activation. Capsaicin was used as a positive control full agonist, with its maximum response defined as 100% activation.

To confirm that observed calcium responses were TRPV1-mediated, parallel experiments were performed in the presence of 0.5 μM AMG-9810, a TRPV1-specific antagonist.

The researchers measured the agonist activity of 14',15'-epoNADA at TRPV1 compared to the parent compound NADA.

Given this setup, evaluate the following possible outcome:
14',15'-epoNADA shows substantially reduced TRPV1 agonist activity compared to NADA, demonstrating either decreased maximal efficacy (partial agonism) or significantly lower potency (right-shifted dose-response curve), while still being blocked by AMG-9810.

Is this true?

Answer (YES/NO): NO